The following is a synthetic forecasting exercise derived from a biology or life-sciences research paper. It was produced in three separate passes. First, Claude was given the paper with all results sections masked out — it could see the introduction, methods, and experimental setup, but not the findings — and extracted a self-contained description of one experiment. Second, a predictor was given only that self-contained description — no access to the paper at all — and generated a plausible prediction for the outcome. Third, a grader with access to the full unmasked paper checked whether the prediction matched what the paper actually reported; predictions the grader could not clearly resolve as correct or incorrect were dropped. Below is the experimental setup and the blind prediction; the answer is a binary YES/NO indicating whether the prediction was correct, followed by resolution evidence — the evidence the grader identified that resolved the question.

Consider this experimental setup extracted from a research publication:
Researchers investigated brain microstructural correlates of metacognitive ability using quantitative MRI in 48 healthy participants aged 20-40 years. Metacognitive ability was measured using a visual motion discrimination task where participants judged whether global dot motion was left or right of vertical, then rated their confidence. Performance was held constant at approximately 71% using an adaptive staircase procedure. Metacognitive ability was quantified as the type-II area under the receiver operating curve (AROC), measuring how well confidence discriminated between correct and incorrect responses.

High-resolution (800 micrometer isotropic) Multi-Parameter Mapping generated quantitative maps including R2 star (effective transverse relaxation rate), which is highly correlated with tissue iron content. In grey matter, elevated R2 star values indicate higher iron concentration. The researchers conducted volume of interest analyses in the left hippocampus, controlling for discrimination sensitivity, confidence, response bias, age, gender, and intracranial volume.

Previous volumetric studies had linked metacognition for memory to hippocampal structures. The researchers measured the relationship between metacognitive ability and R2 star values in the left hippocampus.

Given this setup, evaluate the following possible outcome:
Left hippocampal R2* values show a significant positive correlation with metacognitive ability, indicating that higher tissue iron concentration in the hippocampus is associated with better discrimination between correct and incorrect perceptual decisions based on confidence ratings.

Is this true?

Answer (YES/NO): YES